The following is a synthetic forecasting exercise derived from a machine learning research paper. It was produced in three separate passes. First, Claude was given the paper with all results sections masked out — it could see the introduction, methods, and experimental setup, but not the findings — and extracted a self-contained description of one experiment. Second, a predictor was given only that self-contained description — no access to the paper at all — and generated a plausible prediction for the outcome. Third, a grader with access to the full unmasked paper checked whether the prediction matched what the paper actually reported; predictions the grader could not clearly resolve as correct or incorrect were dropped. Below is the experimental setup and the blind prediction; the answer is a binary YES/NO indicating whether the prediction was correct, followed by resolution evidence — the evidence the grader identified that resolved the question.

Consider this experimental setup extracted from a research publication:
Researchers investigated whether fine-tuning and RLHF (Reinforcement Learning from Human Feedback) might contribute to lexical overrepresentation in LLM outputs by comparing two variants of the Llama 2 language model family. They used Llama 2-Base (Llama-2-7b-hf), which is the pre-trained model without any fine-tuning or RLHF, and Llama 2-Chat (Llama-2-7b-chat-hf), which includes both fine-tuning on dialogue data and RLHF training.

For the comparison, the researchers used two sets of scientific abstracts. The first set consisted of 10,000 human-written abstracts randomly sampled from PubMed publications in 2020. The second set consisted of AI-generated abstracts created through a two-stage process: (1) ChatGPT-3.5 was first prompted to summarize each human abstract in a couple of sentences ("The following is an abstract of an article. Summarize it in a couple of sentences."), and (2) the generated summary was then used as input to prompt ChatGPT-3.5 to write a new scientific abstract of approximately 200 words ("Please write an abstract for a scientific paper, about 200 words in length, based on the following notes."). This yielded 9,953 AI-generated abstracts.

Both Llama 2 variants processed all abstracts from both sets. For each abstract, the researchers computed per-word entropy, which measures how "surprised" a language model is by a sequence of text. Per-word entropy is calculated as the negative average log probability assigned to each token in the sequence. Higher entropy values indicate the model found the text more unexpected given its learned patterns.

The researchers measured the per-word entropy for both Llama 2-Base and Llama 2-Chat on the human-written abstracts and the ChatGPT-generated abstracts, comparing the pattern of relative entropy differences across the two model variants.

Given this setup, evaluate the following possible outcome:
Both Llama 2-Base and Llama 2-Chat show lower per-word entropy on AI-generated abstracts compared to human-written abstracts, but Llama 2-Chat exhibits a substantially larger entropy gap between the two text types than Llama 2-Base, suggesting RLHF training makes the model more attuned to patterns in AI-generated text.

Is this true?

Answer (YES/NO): NO